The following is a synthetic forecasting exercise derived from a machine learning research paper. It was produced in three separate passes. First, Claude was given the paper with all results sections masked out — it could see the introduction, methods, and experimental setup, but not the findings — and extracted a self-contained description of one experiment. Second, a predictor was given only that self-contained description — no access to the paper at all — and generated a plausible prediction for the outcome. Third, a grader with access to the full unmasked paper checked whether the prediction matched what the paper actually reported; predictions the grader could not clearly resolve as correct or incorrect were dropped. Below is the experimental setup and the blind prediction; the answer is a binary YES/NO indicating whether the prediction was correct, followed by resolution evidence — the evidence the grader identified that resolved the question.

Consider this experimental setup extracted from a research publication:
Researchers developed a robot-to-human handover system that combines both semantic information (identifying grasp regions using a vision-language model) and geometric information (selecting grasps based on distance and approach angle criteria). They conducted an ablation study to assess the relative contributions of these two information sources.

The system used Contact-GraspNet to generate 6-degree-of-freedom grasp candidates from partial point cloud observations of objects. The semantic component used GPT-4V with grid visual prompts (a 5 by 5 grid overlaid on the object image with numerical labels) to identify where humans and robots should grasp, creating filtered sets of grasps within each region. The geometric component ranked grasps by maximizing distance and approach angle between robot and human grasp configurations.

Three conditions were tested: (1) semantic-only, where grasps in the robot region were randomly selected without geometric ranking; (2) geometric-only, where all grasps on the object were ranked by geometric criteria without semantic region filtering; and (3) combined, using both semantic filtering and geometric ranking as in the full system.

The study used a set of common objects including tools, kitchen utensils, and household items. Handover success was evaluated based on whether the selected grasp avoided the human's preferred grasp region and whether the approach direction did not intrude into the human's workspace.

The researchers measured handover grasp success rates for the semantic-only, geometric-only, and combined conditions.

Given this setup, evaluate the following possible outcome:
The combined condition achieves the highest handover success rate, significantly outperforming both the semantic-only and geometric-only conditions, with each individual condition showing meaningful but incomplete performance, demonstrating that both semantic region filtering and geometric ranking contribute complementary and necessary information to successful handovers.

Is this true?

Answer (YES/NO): YES